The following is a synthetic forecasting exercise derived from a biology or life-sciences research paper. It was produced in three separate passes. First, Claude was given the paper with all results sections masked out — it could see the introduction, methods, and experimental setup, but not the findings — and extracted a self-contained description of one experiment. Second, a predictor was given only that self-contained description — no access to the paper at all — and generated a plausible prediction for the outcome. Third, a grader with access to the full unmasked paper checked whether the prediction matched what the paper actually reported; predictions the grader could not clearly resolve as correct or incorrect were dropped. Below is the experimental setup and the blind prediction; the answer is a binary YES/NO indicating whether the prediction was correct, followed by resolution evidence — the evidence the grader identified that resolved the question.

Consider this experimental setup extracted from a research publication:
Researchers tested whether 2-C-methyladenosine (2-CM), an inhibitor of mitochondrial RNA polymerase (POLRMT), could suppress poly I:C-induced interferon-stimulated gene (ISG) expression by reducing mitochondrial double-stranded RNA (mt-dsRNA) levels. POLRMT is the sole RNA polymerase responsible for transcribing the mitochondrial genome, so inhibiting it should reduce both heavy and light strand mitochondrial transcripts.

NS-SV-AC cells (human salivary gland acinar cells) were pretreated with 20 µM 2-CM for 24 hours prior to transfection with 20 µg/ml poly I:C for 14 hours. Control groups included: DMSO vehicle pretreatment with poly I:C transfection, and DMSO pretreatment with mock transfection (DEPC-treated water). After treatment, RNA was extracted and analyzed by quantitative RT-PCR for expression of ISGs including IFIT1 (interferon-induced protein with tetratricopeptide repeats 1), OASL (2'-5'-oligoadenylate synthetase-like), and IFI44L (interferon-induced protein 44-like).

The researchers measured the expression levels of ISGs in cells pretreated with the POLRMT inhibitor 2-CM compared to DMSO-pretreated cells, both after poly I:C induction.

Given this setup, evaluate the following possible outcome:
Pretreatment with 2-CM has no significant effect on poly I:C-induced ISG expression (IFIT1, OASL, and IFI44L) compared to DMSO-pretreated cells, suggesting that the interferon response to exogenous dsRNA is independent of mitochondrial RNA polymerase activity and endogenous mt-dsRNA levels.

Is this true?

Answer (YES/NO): NO